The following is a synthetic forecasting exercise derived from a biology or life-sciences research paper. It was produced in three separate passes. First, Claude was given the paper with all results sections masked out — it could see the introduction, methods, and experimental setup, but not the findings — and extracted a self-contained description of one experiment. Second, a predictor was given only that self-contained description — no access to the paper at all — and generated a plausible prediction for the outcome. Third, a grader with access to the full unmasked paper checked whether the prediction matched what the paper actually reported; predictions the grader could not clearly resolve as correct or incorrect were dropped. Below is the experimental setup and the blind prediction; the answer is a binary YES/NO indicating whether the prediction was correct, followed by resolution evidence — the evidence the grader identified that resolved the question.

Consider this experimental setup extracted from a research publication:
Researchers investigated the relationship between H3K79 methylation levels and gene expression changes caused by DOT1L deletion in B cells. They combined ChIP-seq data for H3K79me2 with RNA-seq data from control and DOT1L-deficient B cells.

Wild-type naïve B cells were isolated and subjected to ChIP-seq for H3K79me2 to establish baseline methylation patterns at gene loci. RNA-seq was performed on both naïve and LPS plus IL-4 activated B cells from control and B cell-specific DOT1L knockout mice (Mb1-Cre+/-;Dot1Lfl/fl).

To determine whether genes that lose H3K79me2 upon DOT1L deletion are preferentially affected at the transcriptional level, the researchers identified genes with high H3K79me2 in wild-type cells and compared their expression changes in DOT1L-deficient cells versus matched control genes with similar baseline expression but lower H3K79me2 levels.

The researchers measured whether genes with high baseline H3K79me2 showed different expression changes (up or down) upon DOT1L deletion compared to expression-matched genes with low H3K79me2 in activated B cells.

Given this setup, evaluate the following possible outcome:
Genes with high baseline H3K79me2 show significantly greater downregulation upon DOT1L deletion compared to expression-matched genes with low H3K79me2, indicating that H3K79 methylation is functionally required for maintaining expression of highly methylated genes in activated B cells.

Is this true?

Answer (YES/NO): YES